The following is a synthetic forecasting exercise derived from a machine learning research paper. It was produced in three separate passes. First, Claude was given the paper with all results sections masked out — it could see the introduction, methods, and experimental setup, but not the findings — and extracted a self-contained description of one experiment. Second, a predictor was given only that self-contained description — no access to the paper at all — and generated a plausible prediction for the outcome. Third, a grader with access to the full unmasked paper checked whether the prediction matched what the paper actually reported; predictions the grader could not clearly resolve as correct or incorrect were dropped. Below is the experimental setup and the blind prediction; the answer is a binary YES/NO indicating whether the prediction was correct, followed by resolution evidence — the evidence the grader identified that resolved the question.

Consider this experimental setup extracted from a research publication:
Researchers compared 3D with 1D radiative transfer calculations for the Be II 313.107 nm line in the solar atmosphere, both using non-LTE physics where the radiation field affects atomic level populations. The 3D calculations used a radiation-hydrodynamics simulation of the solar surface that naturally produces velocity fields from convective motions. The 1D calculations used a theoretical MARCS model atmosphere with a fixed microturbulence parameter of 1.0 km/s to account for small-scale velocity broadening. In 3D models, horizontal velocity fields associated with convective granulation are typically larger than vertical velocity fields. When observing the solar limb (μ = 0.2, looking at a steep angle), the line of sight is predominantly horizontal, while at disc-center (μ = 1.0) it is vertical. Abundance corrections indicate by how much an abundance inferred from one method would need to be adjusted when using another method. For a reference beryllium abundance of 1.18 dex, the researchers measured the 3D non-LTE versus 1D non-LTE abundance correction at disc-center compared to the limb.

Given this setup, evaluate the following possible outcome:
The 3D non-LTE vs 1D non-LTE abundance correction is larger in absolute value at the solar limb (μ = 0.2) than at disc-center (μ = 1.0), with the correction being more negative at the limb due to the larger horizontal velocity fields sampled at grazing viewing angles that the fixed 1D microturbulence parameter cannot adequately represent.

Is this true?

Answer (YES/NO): YES